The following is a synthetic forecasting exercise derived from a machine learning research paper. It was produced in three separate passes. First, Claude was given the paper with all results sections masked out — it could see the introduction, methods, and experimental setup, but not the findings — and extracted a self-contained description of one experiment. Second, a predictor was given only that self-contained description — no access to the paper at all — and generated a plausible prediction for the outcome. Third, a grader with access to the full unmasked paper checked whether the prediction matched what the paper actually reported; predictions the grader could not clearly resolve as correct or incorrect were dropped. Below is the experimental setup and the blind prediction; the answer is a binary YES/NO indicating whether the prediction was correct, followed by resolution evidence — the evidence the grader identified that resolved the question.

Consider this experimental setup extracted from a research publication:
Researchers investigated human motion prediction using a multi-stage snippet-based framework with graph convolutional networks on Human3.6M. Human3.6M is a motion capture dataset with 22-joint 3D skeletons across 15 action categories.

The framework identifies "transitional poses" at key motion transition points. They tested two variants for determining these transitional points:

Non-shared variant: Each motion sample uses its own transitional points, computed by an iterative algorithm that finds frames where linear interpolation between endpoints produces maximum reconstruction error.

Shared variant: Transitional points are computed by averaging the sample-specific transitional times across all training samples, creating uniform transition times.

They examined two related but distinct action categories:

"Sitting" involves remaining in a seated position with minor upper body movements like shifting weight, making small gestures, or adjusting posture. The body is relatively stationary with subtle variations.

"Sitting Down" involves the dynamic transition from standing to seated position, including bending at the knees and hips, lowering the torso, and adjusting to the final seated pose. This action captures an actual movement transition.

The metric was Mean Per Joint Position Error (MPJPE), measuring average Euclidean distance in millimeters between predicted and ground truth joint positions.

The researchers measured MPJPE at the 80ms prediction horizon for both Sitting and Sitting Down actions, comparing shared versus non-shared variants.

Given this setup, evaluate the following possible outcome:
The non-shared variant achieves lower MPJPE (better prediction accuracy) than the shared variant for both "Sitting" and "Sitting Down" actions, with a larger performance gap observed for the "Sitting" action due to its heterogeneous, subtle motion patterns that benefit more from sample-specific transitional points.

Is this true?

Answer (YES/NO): NO